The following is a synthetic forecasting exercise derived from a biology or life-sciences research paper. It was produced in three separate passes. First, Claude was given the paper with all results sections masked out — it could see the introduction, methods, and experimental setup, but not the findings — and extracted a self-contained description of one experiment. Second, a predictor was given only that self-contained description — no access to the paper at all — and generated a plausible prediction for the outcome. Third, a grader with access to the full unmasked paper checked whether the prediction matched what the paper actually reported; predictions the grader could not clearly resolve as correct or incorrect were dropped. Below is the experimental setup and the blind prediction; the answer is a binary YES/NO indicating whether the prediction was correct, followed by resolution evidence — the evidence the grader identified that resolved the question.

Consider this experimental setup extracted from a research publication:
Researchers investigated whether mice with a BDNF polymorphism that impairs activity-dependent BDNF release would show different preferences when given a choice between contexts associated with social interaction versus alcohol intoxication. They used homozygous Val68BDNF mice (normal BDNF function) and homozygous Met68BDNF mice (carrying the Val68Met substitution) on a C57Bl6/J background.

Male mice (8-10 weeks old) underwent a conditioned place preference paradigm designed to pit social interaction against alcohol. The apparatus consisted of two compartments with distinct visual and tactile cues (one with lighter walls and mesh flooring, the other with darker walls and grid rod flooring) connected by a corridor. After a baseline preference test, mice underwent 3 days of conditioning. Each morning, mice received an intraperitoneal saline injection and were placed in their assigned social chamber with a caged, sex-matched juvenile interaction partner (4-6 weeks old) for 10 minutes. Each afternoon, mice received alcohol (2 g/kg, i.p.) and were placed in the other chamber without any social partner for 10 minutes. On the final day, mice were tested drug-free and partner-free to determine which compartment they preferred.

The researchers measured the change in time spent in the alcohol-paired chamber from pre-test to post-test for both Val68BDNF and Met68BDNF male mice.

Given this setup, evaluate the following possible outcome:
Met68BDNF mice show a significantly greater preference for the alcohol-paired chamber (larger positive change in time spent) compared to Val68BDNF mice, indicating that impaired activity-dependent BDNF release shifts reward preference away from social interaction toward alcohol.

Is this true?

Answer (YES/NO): YES